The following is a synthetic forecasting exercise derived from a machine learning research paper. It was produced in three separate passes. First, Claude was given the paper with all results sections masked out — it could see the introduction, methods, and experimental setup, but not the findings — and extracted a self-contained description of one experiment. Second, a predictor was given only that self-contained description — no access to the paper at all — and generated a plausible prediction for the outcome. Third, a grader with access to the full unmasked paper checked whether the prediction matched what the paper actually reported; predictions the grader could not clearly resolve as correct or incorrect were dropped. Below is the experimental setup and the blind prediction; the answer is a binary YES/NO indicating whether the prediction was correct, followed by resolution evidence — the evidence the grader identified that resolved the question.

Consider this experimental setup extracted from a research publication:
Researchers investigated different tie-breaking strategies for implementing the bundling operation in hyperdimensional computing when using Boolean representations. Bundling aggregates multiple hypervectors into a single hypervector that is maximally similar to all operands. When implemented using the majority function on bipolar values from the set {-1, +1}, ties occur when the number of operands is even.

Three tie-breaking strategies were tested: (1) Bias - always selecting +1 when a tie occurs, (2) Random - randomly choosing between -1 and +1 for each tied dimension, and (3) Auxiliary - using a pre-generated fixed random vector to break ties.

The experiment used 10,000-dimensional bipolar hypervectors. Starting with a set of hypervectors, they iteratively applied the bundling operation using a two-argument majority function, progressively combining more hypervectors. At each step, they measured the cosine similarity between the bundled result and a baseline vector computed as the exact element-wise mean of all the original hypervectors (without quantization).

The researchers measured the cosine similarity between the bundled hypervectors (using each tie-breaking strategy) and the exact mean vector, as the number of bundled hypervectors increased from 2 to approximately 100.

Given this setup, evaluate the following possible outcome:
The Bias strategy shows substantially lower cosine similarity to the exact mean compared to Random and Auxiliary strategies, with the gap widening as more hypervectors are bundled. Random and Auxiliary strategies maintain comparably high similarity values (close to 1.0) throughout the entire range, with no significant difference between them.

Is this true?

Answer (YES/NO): NO